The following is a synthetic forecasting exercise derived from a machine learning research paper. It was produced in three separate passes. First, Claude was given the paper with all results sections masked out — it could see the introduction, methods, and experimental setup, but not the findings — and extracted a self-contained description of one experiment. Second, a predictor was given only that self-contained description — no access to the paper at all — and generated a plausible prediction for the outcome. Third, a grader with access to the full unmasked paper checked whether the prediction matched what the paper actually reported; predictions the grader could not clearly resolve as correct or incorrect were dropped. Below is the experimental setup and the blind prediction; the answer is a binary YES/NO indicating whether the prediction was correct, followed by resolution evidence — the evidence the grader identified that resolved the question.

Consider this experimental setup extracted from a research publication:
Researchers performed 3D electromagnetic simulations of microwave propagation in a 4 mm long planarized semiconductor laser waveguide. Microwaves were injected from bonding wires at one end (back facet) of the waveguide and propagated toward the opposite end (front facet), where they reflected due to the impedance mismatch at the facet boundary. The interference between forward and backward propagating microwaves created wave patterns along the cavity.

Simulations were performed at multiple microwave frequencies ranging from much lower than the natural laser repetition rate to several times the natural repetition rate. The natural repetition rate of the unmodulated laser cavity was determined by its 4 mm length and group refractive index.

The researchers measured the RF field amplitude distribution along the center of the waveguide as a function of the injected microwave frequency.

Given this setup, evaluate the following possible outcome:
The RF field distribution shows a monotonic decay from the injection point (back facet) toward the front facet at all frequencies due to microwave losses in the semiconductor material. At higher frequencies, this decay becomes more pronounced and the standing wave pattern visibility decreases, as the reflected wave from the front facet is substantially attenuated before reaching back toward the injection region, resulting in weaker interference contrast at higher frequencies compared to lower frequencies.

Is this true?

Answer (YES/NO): NO